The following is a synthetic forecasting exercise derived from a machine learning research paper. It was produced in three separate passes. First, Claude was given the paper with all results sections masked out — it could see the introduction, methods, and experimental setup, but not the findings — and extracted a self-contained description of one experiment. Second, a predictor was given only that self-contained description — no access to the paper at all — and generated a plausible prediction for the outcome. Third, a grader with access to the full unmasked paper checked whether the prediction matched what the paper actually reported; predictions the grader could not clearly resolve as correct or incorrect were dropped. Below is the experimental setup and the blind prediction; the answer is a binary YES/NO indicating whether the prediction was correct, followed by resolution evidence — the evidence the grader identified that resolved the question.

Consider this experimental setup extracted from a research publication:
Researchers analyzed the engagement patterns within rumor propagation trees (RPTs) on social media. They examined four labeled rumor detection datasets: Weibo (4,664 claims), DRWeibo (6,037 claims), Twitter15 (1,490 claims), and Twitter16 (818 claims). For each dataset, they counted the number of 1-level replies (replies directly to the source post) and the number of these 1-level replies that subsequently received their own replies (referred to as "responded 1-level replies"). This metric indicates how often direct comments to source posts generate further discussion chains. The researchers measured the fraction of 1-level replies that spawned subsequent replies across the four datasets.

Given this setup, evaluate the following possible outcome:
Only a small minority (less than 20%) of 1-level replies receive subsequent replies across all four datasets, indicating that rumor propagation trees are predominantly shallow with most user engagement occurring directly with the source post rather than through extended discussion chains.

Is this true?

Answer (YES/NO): YES